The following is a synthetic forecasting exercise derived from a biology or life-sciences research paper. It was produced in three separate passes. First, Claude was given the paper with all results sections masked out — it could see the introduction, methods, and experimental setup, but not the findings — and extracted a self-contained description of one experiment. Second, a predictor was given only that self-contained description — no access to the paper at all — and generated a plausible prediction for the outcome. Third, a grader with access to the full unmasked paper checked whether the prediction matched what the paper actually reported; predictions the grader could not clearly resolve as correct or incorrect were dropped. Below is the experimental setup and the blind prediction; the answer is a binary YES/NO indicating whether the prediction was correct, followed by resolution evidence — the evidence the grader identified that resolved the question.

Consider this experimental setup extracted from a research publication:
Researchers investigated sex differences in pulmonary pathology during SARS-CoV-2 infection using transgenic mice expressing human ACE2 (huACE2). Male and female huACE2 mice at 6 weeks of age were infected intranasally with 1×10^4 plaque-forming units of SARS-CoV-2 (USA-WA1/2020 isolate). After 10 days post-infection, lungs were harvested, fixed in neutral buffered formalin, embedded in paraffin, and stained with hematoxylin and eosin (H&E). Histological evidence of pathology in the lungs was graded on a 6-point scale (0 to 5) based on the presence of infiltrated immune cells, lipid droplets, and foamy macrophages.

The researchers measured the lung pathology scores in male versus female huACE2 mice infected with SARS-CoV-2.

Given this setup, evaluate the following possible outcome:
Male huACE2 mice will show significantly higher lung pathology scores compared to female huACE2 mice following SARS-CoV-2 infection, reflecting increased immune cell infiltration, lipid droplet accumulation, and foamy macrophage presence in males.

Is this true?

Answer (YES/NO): NO